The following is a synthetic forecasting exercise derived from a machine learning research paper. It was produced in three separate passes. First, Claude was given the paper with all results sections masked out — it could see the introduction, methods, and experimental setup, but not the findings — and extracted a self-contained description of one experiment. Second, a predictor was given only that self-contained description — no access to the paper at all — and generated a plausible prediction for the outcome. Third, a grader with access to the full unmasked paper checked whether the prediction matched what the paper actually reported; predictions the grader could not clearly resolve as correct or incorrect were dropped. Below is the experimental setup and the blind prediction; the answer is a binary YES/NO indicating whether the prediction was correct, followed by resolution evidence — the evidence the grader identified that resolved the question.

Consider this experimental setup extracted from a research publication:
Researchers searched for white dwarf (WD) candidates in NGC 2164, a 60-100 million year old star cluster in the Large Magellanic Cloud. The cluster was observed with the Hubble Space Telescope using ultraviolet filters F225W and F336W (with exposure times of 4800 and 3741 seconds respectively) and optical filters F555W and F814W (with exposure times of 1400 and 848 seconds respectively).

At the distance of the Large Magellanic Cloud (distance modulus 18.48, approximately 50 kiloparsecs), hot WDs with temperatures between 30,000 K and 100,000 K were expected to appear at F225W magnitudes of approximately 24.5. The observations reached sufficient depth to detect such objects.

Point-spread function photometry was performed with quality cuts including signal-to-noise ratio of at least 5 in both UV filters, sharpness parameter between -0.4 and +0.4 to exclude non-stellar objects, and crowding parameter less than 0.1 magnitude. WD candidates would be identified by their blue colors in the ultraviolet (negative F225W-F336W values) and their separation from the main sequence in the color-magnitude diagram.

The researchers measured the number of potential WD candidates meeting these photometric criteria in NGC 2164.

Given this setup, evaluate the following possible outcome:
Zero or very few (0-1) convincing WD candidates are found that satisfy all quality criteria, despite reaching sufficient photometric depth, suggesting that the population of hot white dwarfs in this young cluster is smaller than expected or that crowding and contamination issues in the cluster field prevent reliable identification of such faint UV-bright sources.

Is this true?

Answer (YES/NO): NO